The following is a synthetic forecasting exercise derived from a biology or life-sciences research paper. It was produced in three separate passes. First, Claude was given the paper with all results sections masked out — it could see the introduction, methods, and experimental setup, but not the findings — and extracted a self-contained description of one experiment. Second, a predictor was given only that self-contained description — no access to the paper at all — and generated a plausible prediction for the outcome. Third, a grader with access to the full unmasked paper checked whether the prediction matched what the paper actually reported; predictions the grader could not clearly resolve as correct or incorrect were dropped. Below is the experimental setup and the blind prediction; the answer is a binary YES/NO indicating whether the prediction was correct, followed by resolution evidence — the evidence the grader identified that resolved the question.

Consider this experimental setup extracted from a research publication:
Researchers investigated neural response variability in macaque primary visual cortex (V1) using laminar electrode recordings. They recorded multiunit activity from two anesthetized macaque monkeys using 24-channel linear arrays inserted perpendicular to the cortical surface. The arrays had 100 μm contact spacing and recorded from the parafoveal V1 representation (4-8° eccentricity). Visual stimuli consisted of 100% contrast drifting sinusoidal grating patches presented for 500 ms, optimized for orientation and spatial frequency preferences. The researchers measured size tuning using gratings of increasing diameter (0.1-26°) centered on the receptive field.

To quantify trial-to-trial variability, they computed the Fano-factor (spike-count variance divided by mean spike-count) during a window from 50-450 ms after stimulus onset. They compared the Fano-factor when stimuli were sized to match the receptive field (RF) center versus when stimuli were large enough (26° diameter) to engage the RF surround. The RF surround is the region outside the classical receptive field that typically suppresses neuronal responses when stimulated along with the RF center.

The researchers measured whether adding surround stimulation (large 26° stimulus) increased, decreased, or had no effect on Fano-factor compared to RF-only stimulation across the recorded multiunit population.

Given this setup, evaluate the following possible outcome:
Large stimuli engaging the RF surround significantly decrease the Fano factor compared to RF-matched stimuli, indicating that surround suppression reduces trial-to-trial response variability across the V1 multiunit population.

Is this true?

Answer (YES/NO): NO